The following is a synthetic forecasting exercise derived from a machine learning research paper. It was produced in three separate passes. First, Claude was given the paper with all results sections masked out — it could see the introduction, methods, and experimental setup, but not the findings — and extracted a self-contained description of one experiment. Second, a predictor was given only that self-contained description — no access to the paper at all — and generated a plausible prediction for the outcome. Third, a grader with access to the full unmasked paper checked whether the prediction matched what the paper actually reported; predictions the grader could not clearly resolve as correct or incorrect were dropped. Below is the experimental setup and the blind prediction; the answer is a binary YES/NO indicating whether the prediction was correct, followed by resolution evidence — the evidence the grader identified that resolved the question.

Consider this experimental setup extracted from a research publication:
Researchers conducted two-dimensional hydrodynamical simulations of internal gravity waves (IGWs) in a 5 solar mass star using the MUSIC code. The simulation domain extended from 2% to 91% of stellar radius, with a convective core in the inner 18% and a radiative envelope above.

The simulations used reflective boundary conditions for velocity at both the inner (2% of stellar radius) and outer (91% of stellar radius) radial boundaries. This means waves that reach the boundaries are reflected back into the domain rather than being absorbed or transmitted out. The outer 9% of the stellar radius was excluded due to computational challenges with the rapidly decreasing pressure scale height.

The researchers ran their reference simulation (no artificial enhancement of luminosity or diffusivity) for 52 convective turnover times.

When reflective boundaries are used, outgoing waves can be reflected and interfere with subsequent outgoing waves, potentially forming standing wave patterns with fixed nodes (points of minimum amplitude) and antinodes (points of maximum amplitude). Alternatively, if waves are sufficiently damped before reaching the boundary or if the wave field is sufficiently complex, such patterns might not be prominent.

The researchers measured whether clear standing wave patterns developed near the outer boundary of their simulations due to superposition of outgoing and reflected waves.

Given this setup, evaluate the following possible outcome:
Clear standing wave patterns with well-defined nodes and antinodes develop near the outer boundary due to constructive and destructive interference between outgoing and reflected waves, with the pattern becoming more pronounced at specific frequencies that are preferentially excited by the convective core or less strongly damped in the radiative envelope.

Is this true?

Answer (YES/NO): YES